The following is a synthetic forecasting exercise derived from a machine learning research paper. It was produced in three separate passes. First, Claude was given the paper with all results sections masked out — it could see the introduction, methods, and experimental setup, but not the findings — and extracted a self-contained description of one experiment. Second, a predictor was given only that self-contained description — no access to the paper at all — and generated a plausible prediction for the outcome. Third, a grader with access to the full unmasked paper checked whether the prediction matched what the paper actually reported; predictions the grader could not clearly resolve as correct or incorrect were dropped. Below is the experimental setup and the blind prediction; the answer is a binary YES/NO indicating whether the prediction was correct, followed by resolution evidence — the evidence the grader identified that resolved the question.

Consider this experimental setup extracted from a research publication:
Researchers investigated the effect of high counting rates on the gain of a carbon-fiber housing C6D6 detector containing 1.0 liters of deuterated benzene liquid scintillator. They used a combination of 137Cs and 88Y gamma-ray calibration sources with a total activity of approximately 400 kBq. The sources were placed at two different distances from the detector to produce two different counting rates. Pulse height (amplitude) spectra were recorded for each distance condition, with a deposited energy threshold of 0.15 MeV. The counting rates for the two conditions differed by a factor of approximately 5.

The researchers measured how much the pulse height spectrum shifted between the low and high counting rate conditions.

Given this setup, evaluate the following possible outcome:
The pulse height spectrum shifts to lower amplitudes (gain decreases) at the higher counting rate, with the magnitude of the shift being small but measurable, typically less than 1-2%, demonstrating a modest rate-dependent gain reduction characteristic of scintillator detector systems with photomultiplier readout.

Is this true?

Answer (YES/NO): NO